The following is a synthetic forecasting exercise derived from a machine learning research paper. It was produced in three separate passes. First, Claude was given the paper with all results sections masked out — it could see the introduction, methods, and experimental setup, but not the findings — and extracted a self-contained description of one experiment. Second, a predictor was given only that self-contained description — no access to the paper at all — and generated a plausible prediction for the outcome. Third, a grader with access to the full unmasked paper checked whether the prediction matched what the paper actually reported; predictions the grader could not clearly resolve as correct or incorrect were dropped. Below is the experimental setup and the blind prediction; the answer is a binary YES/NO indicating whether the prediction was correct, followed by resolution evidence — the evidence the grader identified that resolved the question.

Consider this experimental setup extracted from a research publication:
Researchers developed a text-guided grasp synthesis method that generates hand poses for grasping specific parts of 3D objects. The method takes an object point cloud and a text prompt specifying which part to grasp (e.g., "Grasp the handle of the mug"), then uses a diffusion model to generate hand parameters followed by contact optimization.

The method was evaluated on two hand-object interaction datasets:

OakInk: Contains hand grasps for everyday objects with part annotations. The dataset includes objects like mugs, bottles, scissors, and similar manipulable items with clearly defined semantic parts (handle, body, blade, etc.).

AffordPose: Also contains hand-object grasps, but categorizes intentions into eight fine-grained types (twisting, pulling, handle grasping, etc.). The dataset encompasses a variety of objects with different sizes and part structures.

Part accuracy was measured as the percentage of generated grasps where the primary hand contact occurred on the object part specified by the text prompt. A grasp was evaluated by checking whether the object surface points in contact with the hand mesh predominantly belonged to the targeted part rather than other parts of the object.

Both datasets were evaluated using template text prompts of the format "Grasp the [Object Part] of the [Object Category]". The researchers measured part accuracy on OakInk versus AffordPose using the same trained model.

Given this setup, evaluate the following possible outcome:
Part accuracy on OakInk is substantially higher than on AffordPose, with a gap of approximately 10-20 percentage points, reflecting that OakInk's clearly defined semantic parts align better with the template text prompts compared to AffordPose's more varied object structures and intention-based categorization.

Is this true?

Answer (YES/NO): NO